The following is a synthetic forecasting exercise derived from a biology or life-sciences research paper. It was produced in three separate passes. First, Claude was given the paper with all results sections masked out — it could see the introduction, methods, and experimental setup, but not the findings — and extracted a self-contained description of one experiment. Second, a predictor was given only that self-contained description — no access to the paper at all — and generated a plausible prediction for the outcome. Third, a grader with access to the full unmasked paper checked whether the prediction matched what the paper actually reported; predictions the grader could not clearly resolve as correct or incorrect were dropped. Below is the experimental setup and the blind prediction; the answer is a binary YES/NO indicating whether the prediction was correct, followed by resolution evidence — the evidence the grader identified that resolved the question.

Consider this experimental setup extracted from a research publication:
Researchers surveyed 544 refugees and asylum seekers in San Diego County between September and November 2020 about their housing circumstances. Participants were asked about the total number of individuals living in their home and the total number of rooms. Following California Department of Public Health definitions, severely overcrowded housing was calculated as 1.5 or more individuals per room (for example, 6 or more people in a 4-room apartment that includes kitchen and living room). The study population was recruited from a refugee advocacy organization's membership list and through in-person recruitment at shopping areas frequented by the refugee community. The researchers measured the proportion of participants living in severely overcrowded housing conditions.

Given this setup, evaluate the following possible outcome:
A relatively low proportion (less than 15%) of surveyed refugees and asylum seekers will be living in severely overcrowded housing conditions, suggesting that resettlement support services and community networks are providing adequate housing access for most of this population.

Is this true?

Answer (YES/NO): NO